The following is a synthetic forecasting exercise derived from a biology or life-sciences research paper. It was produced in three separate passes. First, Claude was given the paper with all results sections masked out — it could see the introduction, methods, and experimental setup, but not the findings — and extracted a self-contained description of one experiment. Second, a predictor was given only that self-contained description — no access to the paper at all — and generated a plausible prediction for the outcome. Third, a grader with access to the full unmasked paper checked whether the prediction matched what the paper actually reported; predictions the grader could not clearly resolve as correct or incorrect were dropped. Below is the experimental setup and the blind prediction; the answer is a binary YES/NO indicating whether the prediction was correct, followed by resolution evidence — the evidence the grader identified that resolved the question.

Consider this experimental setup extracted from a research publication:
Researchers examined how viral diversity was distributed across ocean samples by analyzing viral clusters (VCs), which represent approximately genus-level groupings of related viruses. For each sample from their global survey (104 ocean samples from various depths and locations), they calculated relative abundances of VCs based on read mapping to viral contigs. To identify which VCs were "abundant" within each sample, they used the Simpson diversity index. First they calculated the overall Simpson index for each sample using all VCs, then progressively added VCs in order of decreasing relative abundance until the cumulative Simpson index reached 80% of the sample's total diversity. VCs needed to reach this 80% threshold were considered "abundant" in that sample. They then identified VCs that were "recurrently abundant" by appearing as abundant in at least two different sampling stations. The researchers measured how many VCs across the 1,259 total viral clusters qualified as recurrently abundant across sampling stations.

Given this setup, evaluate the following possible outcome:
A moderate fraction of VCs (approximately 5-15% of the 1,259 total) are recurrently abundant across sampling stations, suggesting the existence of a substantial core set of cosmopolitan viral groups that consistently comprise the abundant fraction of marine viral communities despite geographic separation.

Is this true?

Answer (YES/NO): NO